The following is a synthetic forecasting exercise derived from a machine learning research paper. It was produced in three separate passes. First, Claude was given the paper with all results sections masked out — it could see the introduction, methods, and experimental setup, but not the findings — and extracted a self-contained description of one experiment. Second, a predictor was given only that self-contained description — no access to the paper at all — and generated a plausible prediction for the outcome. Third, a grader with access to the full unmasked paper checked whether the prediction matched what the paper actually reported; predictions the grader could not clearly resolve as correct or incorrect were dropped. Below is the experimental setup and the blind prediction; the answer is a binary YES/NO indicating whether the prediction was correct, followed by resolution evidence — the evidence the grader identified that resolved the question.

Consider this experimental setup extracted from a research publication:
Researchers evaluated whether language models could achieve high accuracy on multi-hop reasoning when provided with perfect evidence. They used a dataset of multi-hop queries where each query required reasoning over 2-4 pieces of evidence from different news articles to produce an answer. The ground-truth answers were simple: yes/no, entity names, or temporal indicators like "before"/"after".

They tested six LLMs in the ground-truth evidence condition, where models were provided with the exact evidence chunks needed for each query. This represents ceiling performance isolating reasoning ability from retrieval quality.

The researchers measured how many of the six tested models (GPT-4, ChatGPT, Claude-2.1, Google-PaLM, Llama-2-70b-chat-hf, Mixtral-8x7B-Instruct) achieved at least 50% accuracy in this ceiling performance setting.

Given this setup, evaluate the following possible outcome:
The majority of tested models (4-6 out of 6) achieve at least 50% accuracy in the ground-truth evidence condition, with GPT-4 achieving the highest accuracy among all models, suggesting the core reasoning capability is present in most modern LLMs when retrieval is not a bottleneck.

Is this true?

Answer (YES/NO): YES